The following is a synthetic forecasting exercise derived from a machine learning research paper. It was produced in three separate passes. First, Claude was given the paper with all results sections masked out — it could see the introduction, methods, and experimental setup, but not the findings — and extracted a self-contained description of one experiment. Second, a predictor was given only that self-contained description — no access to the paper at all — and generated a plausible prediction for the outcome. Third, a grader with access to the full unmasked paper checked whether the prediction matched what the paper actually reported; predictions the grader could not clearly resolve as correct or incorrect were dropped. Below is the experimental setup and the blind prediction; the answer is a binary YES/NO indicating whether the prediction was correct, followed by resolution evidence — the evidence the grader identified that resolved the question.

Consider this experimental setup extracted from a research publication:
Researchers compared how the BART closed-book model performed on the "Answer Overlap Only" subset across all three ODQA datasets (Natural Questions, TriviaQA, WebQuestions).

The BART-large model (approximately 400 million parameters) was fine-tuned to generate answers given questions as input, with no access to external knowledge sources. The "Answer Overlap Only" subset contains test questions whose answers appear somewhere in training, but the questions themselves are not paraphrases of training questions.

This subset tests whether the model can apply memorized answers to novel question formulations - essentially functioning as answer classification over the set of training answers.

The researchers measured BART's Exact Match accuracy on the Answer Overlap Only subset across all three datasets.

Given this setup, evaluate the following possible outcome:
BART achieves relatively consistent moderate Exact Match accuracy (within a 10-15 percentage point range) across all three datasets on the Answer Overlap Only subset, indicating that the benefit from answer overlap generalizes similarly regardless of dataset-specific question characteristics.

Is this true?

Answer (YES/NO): NO